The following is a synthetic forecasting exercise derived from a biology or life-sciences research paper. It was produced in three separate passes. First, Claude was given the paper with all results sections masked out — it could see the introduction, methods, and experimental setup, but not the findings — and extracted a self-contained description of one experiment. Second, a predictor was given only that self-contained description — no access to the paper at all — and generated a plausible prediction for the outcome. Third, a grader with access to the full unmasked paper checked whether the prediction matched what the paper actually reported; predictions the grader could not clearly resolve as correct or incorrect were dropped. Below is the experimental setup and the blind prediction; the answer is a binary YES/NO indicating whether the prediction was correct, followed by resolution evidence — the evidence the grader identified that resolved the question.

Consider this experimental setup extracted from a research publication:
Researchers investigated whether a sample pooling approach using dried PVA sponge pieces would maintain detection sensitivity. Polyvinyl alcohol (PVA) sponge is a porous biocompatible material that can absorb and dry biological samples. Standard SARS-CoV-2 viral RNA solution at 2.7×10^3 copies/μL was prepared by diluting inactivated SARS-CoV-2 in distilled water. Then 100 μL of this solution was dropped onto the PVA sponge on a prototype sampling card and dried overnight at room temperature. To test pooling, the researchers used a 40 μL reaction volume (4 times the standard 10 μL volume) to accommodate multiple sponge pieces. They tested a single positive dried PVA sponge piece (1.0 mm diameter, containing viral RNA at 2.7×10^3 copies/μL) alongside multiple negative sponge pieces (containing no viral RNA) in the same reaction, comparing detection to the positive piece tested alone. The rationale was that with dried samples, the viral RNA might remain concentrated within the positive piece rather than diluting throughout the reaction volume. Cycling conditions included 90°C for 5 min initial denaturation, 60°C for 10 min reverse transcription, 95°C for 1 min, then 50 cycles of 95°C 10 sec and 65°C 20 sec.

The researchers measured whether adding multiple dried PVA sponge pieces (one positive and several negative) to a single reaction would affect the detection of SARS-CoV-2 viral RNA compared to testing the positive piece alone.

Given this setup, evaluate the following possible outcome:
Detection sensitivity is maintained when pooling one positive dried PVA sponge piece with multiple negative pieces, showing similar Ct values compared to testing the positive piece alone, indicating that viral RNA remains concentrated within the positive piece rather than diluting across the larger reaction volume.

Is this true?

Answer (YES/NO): YES